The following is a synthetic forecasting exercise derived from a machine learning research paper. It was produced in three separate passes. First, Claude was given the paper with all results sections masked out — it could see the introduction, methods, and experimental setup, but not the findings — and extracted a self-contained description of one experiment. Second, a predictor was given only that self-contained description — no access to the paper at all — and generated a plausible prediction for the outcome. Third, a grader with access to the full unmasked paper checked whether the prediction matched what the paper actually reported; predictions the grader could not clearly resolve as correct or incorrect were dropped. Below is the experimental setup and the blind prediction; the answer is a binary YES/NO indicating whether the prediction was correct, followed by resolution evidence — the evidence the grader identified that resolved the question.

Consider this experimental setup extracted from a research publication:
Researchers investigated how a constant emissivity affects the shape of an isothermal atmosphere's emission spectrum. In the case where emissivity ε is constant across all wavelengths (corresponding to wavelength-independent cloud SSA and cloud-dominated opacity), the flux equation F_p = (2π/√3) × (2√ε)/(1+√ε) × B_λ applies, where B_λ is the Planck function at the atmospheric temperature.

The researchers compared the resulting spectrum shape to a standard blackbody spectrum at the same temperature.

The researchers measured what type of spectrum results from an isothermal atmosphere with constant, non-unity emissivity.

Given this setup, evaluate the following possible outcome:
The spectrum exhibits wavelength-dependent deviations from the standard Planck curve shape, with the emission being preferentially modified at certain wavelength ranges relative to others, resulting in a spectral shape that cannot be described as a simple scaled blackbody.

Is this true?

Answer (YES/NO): NO